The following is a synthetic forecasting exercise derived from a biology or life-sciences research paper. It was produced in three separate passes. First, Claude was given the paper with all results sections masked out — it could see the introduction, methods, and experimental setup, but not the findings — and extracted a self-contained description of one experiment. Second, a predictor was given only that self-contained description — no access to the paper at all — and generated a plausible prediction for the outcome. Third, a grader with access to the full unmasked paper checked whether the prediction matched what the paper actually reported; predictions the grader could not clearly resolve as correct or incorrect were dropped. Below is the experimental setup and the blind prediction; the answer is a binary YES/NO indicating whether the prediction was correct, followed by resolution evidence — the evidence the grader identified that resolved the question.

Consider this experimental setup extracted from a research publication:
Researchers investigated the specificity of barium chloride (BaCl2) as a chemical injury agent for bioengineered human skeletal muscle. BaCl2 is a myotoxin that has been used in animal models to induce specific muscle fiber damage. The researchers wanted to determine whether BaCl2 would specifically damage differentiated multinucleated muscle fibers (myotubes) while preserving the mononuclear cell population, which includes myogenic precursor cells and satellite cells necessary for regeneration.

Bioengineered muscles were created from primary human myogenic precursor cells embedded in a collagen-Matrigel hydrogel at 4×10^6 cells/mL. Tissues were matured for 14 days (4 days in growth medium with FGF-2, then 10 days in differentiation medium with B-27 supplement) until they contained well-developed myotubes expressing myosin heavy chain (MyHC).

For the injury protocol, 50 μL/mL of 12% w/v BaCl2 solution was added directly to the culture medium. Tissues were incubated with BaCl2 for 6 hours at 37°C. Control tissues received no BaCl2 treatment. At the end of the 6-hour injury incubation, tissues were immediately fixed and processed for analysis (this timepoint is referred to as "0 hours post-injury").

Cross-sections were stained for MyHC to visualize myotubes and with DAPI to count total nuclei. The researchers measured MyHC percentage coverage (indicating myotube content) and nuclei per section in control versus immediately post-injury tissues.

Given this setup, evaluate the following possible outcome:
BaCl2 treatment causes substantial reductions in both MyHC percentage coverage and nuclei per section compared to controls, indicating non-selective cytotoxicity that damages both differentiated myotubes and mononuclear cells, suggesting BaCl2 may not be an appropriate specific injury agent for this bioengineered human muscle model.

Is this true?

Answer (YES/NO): NO